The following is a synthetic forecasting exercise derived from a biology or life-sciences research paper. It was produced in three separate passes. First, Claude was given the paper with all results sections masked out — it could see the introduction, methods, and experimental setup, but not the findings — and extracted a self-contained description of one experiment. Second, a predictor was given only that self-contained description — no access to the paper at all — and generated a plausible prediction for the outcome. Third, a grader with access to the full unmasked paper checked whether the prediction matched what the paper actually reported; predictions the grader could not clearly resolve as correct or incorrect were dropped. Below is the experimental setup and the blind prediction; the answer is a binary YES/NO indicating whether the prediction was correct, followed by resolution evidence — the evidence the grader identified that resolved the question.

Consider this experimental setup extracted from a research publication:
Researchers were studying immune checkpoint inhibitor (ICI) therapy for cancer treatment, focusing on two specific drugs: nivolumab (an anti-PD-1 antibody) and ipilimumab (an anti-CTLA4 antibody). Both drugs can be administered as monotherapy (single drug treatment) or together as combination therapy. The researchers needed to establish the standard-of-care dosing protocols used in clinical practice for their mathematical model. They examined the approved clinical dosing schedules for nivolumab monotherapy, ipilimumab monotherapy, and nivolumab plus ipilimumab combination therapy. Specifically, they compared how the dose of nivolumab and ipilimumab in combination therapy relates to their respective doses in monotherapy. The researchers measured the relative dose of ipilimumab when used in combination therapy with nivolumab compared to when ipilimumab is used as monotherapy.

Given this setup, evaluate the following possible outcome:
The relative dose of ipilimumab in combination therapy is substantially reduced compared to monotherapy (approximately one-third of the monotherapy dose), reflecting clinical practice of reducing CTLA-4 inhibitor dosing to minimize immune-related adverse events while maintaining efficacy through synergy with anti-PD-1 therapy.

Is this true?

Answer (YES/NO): NO